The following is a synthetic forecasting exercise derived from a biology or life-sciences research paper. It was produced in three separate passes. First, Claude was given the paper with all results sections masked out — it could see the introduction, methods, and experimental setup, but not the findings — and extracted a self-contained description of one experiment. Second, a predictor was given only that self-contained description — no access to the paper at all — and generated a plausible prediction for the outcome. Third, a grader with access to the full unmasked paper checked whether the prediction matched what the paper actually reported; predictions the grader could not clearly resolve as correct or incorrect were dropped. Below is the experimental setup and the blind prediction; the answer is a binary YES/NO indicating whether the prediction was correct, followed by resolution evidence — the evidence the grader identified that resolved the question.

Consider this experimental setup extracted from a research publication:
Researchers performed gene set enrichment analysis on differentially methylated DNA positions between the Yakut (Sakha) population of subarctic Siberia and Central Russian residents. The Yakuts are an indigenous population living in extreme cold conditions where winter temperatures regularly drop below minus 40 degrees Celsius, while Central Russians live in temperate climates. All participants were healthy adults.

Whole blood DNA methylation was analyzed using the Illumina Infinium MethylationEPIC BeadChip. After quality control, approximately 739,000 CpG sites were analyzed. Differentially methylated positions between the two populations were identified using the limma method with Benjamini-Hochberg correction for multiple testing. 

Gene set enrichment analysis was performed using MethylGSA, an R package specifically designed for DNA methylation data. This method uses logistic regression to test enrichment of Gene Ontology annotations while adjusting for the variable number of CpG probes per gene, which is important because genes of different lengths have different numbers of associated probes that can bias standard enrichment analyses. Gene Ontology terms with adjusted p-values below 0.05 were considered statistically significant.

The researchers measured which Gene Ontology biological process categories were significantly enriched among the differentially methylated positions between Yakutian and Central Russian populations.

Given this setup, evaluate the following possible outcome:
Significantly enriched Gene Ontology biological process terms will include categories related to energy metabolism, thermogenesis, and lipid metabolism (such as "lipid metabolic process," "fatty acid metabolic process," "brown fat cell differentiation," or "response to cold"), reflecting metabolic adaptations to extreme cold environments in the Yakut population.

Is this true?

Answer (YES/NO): NO